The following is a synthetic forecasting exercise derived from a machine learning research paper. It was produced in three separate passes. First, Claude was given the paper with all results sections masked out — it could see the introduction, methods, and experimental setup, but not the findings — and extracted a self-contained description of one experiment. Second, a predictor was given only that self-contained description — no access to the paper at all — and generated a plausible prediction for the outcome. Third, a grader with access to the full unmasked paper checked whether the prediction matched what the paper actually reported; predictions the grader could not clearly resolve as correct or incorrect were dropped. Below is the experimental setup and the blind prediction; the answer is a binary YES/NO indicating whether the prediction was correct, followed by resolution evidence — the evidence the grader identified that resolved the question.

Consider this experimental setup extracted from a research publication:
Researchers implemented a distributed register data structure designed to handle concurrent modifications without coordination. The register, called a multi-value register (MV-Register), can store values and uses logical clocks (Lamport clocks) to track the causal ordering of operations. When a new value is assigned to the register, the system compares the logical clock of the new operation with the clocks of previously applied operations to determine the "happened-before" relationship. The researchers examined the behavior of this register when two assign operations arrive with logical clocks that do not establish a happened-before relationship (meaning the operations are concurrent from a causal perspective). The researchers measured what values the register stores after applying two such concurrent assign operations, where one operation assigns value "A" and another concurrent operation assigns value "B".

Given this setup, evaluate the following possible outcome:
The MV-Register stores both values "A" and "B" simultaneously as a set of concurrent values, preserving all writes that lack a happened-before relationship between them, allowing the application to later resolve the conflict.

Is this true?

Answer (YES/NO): YES